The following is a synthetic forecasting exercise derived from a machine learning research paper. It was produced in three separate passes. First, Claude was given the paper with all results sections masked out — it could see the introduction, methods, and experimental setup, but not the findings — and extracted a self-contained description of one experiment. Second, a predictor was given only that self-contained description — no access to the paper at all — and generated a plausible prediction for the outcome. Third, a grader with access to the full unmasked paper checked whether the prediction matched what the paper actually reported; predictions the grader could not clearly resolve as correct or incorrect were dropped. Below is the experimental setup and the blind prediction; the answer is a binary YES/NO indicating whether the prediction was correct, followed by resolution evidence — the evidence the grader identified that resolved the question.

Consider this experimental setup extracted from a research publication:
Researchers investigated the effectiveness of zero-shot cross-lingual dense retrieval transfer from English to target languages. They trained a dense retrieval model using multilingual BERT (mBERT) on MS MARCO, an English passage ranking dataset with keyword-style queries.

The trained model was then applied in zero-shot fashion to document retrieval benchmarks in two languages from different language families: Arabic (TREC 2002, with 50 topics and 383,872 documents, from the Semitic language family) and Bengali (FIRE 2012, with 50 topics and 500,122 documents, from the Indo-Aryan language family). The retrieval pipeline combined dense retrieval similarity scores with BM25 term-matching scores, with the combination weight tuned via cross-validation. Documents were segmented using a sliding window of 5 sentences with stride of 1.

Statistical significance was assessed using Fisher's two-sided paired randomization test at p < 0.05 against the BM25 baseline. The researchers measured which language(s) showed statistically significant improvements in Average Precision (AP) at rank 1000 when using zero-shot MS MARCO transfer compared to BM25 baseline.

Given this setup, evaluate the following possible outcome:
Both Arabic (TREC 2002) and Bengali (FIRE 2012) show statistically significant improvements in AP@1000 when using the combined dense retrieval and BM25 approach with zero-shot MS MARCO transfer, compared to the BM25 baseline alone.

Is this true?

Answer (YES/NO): NO